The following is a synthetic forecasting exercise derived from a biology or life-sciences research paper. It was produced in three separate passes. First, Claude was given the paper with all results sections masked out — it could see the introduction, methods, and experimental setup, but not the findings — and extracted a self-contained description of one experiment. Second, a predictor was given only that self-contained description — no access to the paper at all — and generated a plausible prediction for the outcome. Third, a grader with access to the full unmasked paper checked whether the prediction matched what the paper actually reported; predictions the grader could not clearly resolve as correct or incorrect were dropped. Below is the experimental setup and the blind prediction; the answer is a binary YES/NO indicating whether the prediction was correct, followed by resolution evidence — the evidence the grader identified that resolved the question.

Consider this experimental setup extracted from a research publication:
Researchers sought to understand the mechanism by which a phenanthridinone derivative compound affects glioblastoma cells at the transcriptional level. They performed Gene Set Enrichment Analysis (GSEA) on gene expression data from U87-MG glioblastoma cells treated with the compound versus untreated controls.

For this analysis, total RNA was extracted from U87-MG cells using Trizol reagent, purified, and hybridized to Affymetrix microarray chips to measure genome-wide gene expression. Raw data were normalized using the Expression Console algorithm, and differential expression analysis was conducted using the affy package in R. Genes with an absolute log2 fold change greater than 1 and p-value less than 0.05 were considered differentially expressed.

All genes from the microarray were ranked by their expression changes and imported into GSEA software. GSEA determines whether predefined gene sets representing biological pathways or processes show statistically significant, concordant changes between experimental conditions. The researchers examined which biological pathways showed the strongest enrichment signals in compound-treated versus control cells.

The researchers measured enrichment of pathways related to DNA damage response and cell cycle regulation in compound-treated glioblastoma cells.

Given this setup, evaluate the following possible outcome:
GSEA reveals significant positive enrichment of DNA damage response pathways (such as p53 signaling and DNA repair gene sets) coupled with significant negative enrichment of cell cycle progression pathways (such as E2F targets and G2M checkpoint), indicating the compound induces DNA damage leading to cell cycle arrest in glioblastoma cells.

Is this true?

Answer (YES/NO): NO